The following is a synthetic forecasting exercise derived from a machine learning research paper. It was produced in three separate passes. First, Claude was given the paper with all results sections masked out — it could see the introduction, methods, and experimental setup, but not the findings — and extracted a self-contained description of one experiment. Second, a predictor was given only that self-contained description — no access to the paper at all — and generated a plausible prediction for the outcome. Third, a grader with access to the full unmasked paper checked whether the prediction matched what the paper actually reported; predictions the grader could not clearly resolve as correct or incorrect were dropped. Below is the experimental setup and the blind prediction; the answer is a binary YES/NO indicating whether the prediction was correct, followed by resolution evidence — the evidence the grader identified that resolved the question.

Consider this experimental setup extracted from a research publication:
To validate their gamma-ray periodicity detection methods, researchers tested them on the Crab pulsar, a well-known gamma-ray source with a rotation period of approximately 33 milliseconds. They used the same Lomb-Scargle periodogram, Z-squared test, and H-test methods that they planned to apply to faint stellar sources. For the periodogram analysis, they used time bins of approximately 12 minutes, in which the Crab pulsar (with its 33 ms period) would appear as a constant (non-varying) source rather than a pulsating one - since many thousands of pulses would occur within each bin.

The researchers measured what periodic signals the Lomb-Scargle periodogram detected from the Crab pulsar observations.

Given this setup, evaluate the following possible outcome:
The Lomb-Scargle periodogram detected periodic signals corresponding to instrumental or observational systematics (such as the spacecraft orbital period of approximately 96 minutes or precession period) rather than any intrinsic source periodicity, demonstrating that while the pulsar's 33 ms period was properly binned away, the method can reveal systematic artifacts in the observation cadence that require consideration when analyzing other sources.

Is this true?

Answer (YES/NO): YES